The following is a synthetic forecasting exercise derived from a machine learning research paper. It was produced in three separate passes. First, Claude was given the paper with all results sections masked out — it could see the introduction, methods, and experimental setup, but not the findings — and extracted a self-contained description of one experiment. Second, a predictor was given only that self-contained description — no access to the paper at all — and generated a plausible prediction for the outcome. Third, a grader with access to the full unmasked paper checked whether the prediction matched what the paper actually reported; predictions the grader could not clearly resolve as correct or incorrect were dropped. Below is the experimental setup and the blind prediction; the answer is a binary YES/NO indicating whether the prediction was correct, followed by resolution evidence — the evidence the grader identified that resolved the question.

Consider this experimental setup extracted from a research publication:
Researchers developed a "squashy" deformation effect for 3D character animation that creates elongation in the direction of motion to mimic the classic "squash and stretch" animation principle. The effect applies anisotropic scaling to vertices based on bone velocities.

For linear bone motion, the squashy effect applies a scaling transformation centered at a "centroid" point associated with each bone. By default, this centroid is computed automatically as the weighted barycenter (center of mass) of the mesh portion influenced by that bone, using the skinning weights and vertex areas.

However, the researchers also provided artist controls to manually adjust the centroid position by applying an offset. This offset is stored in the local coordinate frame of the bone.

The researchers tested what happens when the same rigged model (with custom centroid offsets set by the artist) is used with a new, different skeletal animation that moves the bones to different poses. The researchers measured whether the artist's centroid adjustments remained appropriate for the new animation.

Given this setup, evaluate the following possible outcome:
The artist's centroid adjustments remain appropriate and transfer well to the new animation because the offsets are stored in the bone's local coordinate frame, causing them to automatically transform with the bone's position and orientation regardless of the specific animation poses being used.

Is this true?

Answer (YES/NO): YES